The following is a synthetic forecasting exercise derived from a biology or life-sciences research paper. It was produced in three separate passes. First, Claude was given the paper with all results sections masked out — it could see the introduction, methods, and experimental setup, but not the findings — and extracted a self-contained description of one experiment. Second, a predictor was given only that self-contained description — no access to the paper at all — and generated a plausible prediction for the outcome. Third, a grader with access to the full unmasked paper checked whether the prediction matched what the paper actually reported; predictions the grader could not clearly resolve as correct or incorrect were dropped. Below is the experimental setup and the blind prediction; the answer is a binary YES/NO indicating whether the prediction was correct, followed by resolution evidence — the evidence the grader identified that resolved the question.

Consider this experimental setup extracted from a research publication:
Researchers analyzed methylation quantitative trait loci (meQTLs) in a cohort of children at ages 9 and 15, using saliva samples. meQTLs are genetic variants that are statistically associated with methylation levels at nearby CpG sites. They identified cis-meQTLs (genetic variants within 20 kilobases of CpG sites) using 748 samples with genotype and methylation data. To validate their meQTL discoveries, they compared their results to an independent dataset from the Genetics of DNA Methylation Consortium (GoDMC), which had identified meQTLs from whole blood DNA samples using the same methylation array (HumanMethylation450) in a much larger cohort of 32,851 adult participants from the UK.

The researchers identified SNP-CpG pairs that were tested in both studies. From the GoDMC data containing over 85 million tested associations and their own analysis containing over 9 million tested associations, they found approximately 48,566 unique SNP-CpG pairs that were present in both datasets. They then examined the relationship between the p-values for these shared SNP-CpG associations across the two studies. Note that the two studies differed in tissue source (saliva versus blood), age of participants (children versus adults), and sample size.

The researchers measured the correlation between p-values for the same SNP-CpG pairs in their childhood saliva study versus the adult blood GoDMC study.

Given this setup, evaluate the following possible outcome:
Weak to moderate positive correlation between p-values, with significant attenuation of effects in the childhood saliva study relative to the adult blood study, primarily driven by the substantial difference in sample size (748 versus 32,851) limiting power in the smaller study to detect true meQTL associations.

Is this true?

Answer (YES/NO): NO